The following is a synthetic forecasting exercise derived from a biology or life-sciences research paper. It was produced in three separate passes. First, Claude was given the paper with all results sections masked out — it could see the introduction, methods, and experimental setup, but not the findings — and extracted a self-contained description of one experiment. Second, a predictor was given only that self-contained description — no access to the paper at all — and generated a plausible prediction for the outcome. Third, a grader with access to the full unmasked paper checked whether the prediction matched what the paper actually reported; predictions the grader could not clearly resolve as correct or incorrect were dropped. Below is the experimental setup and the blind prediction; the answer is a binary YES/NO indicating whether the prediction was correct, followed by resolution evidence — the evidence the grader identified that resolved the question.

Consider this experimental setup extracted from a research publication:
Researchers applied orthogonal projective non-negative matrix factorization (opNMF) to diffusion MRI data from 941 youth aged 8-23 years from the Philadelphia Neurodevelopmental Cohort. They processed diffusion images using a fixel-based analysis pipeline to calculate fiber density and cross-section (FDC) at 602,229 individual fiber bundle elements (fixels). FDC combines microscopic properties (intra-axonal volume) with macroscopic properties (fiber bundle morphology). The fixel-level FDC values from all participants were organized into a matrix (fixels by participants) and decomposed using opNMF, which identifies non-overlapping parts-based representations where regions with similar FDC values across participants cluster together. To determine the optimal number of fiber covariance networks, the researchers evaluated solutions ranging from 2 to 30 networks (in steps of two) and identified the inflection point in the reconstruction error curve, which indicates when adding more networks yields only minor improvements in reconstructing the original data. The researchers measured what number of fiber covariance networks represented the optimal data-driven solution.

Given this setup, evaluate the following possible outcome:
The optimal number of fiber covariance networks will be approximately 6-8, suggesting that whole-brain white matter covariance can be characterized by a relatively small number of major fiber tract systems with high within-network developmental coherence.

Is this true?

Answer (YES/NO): NO